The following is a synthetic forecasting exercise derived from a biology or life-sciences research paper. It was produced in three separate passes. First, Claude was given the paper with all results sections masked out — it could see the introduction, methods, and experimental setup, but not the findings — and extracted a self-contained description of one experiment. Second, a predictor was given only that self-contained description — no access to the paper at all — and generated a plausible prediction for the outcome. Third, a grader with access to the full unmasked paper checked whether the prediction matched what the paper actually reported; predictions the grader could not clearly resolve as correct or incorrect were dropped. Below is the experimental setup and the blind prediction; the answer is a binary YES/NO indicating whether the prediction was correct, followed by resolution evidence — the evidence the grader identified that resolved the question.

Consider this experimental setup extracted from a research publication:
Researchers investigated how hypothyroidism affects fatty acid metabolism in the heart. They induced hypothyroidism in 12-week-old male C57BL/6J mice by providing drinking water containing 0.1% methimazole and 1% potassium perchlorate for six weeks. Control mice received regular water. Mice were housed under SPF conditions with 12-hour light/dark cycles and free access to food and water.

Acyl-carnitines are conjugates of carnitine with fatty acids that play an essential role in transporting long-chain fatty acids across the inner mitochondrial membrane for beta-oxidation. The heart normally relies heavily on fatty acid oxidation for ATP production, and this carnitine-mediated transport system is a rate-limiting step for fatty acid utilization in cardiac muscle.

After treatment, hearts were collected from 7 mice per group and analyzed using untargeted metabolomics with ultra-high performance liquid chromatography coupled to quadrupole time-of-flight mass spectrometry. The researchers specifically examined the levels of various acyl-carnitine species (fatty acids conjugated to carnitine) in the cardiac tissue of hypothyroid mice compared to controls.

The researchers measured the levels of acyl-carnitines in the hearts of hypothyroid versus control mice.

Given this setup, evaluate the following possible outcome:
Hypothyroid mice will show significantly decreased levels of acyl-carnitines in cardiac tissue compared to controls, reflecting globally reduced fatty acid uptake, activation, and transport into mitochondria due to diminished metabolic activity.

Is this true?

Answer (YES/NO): YES